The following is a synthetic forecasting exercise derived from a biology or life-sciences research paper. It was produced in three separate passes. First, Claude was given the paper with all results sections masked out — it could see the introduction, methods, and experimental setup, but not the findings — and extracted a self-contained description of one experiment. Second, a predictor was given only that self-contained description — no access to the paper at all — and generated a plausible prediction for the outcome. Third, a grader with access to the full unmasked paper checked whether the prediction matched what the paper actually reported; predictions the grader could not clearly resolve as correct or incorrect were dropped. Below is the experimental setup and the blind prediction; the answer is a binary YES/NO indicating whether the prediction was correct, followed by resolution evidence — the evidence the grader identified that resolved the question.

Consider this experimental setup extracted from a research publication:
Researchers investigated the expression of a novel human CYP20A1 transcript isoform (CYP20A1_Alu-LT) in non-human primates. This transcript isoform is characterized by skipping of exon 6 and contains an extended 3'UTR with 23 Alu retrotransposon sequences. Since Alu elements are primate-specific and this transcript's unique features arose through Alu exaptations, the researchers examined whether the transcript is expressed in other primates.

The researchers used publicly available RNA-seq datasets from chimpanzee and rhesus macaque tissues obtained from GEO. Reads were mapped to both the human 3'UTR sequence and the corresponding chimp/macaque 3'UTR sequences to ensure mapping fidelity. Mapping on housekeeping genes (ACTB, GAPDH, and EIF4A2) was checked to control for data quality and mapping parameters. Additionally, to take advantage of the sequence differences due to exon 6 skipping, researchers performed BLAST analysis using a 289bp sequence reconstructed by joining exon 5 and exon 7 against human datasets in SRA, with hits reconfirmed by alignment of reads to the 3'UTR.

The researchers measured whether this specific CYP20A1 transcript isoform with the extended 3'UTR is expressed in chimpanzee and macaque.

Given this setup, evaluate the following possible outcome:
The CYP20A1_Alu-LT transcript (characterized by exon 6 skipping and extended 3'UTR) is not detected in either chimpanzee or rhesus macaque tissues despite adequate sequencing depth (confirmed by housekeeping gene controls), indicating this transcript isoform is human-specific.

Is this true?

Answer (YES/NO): NO